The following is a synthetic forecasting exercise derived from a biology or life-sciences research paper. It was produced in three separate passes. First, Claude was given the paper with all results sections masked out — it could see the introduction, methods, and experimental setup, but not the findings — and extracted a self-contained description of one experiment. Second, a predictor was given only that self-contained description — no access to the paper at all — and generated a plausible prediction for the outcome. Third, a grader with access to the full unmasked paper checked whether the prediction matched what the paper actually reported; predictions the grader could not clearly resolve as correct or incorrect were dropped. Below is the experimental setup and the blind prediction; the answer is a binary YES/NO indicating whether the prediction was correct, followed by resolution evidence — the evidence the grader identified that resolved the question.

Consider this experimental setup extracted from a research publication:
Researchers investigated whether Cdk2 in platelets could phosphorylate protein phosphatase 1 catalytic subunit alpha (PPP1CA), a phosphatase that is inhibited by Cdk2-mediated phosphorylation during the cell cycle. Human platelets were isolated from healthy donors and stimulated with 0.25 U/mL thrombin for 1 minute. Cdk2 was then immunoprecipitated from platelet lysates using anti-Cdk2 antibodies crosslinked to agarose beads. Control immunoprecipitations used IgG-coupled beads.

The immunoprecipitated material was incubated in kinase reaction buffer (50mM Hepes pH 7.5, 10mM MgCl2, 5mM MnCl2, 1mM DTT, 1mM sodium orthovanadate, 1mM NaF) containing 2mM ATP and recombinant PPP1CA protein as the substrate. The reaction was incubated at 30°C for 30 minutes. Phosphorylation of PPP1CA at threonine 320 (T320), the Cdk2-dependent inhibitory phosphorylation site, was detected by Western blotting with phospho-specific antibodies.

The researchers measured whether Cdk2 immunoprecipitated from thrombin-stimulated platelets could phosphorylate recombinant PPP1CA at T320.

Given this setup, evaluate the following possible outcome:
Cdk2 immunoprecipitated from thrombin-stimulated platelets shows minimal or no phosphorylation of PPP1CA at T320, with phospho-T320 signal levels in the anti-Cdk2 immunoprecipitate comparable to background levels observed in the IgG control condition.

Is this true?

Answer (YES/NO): NO